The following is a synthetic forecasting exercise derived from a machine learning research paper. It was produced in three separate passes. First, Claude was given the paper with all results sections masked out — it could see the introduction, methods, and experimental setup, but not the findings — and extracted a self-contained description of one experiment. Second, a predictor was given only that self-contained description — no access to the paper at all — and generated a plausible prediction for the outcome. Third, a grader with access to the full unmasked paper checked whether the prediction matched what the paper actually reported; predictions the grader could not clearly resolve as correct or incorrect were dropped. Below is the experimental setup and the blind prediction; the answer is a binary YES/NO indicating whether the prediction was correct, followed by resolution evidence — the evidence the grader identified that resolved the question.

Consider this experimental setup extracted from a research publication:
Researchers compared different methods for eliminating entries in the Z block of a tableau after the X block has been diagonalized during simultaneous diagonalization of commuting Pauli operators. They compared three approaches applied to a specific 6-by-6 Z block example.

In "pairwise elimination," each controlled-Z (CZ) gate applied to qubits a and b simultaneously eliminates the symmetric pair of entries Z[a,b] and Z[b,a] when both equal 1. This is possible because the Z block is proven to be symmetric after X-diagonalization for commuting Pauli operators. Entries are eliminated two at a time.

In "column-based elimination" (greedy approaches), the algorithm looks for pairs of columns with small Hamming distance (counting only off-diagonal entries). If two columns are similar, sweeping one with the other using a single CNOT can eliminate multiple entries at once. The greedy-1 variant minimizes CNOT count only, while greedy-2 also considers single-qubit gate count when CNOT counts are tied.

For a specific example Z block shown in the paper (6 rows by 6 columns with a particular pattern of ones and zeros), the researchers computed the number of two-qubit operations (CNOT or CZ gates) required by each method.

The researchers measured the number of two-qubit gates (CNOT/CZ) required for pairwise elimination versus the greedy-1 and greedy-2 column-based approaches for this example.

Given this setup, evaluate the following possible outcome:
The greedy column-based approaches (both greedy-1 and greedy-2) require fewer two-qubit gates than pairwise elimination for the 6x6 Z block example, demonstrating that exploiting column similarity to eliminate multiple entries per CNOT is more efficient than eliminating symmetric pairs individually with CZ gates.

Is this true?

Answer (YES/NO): YES